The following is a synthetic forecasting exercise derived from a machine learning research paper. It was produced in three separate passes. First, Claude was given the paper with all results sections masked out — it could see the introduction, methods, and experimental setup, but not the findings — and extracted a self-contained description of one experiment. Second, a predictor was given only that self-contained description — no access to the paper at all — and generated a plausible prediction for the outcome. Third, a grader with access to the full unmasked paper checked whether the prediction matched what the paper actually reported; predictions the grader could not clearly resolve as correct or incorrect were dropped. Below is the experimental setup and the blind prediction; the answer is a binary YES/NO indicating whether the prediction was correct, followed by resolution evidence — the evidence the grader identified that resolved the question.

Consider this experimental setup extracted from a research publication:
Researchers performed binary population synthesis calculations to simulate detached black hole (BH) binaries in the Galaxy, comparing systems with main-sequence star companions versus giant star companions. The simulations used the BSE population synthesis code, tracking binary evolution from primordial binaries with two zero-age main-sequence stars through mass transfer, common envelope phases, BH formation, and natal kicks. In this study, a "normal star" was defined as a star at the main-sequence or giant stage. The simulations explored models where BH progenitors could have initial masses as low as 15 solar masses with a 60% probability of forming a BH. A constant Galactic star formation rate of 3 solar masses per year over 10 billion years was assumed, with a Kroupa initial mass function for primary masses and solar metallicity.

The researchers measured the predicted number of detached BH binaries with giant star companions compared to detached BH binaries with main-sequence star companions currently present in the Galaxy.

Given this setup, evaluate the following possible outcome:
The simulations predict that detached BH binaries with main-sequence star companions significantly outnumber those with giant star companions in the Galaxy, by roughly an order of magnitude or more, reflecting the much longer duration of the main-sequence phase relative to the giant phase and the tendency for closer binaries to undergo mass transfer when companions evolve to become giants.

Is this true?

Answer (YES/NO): YES